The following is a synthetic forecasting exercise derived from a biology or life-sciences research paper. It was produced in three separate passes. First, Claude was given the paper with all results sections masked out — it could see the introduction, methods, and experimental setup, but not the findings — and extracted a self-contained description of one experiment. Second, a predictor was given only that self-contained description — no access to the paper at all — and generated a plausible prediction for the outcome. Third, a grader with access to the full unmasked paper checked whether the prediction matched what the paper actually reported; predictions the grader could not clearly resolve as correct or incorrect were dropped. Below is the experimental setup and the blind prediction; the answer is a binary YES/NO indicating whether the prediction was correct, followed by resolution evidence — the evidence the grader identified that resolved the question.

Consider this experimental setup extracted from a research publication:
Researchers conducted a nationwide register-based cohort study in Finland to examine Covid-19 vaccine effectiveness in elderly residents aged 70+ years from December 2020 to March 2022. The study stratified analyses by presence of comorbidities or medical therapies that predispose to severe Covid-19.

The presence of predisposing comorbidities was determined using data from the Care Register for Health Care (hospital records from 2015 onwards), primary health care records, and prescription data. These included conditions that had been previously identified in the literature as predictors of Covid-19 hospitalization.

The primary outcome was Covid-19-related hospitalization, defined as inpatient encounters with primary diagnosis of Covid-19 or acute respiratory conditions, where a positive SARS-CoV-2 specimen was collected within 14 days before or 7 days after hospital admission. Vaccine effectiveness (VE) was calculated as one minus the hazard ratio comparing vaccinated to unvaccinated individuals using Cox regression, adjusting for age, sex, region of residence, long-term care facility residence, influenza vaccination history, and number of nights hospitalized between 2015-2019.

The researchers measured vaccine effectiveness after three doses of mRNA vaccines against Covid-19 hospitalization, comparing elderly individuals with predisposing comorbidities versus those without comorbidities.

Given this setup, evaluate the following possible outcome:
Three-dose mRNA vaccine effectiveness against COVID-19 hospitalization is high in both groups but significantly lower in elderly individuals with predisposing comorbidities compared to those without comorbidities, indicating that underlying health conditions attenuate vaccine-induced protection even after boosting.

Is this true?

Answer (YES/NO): NO